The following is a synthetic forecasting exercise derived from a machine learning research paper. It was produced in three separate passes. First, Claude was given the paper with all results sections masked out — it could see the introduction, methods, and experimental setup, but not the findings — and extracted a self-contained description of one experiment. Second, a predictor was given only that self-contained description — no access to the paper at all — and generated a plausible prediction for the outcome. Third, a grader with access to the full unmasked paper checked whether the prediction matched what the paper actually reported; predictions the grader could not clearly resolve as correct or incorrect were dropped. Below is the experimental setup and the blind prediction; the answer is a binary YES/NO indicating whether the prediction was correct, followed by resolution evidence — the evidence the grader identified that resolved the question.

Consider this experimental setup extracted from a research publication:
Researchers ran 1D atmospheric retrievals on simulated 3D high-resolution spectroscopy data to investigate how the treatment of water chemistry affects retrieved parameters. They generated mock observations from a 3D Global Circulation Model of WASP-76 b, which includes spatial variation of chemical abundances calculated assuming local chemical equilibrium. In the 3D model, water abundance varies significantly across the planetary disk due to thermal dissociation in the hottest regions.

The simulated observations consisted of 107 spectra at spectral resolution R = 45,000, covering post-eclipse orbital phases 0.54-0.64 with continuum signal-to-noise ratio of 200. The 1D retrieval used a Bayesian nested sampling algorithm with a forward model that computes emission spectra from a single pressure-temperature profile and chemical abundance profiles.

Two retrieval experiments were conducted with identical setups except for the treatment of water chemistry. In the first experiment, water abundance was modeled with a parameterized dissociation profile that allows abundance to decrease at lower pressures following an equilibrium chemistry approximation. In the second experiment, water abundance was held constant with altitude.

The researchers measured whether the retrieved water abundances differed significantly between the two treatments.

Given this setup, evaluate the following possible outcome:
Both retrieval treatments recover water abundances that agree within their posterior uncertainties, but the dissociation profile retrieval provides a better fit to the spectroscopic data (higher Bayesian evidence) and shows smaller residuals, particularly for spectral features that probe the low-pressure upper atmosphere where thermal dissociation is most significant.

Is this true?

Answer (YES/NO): NO